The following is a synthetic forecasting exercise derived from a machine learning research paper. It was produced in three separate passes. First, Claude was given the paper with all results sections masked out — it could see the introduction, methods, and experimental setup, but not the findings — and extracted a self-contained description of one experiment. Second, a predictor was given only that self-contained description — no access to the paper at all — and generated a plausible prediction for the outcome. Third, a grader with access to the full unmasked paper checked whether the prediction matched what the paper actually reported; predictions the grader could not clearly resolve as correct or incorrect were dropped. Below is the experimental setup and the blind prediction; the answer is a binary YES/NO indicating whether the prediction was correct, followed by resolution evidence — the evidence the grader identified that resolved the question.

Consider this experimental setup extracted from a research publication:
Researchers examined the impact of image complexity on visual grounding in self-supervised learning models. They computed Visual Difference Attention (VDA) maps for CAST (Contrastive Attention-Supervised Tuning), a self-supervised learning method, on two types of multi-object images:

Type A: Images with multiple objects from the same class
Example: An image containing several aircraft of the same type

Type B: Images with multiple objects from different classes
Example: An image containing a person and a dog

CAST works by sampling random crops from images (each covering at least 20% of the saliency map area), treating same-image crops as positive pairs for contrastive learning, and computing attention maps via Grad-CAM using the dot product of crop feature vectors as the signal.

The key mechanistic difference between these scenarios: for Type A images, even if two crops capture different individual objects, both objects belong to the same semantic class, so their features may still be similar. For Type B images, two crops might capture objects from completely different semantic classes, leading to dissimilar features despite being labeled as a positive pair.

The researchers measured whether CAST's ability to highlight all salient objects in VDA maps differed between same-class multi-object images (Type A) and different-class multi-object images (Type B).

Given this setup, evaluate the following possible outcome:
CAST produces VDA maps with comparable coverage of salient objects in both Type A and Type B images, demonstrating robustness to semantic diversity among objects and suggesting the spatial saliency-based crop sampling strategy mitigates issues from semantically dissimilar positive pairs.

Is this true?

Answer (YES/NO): NO